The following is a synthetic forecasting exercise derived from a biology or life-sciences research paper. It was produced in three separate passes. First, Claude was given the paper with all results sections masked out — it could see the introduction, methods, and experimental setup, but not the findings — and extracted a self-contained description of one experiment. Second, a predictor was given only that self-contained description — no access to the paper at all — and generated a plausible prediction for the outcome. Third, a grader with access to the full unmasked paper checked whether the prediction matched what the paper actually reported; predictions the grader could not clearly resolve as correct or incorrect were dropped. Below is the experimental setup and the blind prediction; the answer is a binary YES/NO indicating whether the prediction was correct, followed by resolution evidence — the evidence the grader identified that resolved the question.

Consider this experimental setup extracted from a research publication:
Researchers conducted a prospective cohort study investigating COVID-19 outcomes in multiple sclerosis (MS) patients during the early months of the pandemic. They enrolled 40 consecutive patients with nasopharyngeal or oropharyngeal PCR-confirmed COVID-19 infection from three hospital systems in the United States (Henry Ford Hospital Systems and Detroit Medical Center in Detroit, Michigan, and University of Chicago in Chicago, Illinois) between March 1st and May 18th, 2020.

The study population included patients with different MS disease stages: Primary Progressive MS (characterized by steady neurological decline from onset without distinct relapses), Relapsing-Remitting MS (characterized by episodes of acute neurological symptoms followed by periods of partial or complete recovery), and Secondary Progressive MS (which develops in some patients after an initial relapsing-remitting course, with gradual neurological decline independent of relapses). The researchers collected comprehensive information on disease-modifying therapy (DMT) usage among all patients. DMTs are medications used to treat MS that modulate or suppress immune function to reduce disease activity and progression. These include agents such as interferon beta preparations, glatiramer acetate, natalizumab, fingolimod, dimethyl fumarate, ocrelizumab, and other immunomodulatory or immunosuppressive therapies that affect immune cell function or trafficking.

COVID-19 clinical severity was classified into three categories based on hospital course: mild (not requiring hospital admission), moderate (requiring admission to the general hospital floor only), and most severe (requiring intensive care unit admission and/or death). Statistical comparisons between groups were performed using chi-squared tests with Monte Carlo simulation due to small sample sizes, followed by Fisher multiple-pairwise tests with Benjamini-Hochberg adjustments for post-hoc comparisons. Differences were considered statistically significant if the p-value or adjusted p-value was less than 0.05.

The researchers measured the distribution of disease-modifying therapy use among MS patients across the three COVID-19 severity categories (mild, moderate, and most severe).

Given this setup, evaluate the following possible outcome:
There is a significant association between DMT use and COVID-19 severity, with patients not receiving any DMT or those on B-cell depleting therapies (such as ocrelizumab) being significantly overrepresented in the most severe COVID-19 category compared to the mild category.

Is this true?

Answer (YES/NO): NO